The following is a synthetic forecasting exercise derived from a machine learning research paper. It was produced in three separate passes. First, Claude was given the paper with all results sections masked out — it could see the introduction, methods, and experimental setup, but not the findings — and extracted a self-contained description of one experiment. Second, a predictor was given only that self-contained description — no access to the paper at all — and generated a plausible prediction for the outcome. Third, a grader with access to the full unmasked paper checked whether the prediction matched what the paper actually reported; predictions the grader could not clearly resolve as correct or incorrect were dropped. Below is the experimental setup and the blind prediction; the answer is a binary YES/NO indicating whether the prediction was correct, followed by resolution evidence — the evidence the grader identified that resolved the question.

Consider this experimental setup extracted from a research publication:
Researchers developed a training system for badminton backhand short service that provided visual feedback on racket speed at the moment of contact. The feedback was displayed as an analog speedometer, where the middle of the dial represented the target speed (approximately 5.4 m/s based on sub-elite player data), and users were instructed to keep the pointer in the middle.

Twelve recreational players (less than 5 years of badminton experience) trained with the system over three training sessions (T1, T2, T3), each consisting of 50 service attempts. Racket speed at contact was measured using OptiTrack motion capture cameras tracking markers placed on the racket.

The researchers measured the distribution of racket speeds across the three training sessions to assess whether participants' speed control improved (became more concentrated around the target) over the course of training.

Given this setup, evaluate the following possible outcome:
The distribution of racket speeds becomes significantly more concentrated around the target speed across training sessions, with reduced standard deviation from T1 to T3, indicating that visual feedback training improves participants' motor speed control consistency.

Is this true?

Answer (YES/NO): YES